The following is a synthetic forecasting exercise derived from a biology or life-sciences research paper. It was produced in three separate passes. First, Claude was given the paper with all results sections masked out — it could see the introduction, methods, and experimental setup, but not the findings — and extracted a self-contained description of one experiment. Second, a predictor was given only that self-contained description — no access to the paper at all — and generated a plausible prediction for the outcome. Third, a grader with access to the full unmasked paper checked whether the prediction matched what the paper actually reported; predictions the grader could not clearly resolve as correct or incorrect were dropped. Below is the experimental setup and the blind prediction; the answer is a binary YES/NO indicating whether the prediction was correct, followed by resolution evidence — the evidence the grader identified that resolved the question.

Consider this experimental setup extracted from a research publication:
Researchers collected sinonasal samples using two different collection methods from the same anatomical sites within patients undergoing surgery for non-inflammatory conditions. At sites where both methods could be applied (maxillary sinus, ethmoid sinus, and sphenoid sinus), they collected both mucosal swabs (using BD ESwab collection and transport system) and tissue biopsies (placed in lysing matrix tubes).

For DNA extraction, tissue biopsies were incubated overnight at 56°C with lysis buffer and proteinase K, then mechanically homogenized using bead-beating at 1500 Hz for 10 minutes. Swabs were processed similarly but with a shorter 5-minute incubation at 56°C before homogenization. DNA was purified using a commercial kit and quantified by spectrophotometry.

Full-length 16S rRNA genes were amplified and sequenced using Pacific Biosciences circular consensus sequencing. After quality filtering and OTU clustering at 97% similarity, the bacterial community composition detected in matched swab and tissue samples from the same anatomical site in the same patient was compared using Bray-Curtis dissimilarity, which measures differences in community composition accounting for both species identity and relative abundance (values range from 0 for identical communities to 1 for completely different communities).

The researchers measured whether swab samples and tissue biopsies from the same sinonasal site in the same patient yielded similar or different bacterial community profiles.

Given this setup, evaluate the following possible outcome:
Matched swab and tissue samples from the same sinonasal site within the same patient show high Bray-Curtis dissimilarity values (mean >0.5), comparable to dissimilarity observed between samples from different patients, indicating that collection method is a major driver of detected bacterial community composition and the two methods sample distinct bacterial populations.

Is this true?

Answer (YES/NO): NO